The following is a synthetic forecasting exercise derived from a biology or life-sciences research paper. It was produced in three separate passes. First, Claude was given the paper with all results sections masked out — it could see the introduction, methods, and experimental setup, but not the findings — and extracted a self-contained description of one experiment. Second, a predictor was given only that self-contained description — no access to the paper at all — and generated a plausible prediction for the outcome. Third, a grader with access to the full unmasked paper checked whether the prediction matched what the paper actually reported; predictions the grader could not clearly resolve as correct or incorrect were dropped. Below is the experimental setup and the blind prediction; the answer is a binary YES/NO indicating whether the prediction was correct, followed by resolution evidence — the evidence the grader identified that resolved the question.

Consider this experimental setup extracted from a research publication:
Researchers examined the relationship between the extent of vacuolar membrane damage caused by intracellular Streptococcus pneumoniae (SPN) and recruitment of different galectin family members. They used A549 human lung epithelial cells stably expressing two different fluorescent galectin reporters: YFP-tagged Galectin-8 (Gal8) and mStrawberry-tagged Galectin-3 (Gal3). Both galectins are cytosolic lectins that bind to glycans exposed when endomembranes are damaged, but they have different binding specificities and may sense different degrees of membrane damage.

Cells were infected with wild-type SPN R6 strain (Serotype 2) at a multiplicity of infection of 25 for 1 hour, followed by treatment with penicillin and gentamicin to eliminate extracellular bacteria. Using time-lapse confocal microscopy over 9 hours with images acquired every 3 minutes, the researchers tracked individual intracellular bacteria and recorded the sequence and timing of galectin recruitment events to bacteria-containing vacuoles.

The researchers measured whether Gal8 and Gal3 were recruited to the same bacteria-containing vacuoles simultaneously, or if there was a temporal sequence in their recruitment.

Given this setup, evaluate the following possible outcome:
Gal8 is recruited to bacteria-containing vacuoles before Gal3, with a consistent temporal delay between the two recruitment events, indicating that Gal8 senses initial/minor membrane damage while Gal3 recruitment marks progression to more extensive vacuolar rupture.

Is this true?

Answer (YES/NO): NO